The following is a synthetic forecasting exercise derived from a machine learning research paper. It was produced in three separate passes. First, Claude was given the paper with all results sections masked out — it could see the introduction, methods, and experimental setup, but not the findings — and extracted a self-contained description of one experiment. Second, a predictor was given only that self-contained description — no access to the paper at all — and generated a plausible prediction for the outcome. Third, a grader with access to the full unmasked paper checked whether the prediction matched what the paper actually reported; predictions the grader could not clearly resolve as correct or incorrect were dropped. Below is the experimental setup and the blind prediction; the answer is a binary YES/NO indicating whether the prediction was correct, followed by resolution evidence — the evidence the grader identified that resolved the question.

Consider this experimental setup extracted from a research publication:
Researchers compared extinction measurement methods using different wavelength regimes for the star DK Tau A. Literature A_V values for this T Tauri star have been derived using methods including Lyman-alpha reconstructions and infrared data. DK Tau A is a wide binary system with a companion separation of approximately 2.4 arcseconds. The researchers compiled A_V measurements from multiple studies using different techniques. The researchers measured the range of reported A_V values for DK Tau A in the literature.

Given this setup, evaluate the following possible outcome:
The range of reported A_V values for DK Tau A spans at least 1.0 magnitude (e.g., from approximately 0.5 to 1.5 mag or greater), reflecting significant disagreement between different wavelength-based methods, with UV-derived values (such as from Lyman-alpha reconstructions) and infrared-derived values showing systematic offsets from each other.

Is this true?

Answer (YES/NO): YES